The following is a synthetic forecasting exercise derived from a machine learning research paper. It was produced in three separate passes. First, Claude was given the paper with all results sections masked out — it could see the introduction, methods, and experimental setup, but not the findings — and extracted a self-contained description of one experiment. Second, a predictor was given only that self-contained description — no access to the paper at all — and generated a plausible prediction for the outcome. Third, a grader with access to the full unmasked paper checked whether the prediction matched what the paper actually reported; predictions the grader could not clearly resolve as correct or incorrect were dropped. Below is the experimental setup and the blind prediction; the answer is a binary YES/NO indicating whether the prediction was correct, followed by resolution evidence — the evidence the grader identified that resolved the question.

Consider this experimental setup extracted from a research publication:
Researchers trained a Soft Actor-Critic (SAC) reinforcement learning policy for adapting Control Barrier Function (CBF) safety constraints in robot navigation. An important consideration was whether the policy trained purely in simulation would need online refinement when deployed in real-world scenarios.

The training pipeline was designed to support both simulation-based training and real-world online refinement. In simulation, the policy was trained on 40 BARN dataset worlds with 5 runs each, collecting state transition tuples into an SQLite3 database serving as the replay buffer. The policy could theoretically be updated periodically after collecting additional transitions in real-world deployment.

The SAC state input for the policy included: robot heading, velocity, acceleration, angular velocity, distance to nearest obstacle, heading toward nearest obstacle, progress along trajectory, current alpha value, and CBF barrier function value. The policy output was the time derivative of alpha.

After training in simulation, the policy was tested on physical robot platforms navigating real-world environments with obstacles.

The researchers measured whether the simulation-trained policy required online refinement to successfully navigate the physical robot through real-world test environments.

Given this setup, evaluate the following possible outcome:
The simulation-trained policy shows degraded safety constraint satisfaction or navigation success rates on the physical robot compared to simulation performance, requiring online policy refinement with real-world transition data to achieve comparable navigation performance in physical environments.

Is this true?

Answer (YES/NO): NO